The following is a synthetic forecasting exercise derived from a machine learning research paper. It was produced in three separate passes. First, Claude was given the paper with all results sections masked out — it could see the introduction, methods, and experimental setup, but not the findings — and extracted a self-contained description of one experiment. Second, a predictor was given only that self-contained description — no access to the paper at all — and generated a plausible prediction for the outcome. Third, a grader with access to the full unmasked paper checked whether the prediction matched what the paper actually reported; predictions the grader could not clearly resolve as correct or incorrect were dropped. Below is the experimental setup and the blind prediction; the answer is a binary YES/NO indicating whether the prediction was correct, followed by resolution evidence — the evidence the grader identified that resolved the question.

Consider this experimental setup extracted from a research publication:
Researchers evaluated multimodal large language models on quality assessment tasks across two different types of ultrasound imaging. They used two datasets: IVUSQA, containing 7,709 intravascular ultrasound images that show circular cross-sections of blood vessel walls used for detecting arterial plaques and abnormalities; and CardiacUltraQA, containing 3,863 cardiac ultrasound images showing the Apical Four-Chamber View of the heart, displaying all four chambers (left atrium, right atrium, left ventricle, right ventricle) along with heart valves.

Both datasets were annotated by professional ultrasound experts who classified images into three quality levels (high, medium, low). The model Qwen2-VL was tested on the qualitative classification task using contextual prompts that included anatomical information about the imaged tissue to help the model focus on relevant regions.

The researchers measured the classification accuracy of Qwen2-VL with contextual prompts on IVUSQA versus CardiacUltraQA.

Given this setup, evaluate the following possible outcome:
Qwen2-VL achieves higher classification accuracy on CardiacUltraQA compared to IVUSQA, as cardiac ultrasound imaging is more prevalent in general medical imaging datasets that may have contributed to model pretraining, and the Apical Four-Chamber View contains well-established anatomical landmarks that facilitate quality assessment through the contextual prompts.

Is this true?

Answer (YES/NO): YES